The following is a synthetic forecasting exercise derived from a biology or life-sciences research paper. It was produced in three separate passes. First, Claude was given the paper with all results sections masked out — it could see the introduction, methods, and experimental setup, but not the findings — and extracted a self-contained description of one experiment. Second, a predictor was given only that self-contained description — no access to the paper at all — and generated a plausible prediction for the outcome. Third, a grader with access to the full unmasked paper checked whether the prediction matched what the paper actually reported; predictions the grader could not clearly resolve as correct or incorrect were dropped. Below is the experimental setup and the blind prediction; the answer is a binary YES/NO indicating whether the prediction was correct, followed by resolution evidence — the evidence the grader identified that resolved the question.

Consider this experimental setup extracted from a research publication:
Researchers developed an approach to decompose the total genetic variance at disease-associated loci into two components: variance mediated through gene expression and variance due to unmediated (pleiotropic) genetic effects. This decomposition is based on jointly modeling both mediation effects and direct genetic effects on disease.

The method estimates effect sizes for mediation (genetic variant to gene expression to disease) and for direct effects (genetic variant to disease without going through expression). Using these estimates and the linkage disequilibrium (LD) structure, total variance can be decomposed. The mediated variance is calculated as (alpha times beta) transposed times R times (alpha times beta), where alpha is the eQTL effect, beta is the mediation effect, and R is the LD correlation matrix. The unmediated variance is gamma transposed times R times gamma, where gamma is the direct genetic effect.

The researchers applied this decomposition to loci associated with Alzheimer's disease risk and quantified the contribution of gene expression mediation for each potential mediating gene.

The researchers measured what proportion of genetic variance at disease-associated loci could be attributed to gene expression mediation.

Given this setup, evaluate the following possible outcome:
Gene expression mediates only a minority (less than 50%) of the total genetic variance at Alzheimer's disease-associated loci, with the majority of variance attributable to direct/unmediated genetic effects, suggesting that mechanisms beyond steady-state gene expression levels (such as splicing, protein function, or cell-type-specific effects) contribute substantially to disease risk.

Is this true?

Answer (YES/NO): YES